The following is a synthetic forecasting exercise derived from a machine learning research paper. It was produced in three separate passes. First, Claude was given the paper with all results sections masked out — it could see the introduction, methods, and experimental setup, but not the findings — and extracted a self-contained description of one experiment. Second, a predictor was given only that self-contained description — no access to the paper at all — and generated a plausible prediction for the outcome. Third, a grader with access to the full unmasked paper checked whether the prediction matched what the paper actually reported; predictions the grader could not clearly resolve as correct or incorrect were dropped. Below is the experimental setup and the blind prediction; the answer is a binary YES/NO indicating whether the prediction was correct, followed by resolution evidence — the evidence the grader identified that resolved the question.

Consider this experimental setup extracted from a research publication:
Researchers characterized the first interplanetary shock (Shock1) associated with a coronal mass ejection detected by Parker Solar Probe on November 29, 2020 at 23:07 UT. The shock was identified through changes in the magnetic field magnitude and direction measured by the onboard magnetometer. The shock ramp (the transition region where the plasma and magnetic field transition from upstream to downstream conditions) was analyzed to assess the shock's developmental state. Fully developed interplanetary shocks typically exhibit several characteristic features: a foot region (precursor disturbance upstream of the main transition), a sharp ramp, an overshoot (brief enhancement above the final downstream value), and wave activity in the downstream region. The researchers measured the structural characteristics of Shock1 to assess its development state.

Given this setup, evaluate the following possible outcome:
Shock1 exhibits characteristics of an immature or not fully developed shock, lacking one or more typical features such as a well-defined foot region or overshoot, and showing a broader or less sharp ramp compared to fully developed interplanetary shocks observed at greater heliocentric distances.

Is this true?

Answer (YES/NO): YES